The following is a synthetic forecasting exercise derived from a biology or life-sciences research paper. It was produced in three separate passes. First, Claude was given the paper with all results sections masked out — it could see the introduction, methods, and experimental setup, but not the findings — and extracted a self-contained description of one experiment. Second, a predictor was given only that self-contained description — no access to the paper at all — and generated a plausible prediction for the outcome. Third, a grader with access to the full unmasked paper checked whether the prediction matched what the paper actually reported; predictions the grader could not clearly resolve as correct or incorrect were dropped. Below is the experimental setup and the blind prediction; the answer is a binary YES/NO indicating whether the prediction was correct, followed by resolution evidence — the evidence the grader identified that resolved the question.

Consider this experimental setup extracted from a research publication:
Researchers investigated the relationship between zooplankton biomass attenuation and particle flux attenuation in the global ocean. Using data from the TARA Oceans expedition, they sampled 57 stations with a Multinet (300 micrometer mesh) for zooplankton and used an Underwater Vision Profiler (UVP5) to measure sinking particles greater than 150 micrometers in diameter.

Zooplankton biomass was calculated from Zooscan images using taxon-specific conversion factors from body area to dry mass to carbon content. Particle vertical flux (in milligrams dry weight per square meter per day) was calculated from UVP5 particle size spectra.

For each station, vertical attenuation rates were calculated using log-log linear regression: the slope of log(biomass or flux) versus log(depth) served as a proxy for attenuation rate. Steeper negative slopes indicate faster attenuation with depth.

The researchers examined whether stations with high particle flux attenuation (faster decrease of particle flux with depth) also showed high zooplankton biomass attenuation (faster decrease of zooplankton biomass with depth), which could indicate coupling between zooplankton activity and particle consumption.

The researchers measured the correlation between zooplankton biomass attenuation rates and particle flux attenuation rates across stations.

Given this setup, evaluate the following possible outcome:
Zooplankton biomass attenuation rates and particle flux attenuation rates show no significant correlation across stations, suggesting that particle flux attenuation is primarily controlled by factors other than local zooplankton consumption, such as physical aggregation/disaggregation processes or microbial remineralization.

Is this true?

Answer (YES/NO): NO